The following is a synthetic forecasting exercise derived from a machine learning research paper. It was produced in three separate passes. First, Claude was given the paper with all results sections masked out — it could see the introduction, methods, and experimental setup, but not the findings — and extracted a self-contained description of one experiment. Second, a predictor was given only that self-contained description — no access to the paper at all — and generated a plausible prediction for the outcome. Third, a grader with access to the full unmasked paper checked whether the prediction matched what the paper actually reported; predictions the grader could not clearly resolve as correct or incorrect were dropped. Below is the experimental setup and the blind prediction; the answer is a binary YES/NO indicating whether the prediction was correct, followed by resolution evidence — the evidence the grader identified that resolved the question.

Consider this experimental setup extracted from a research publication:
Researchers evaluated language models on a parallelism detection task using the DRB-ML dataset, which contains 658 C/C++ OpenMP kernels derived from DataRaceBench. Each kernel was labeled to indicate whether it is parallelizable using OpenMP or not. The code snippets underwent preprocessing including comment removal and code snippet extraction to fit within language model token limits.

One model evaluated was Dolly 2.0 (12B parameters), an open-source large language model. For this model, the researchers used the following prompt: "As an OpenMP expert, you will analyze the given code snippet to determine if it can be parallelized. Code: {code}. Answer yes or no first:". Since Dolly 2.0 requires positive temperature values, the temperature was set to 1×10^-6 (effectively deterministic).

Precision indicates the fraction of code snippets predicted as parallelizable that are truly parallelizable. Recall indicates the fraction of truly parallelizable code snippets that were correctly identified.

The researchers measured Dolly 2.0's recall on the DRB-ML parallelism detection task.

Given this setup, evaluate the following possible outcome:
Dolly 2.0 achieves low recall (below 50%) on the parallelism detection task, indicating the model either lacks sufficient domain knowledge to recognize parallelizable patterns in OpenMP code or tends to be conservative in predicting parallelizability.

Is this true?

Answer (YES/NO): YES